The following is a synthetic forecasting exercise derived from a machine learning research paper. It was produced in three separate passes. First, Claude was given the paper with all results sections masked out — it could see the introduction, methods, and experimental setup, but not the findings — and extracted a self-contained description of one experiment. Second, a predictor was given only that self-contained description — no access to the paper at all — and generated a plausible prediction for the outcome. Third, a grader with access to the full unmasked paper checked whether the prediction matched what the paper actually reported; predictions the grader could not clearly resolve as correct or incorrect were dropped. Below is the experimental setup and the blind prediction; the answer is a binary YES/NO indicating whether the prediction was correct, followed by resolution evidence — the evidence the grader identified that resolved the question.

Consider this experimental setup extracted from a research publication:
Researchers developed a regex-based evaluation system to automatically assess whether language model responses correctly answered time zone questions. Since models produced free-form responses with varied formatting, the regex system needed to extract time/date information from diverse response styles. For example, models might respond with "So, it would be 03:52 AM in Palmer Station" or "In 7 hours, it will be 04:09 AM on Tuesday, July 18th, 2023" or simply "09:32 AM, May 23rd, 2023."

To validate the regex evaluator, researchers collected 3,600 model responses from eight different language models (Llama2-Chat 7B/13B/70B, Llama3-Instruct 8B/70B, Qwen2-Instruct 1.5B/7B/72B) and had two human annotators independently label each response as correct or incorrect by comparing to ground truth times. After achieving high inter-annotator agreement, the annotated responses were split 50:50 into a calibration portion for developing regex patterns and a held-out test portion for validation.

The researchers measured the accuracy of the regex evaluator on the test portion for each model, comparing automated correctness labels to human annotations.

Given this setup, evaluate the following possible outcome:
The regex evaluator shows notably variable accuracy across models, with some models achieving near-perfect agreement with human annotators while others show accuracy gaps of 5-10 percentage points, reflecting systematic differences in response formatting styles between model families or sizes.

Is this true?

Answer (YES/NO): NO